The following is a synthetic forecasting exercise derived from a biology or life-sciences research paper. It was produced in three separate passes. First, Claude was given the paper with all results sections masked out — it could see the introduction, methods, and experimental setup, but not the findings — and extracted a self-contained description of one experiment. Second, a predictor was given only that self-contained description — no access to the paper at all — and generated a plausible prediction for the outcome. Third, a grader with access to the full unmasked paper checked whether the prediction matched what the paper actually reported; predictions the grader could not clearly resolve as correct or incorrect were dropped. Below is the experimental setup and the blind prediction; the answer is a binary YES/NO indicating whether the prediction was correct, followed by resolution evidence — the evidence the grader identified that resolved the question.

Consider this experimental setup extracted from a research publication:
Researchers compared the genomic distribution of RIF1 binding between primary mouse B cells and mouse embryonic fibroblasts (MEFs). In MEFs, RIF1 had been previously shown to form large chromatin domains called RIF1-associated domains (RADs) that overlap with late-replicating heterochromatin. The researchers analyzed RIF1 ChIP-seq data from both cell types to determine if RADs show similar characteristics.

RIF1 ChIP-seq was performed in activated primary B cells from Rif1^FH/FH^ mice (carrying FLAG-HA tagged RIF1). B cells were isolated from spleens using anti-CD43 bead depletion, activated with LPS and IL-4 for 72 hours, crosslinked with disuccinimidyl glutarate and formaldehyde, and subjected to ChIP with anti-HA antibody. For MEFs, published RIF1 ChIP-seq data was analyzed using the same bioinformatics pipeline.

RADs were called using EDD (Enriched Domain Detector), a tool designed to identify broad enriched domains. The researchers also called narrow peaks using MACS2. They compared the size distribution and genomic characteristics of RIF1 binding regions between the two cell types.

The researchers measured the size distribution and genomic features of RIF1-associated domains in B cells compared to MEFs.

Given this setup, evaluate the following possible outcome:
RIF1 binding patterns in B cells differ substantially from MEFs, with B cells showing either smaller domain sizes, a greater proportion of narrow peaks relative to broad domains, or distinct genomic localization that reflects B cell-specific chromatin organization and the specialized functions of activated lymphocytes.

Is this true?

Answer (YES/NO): YES